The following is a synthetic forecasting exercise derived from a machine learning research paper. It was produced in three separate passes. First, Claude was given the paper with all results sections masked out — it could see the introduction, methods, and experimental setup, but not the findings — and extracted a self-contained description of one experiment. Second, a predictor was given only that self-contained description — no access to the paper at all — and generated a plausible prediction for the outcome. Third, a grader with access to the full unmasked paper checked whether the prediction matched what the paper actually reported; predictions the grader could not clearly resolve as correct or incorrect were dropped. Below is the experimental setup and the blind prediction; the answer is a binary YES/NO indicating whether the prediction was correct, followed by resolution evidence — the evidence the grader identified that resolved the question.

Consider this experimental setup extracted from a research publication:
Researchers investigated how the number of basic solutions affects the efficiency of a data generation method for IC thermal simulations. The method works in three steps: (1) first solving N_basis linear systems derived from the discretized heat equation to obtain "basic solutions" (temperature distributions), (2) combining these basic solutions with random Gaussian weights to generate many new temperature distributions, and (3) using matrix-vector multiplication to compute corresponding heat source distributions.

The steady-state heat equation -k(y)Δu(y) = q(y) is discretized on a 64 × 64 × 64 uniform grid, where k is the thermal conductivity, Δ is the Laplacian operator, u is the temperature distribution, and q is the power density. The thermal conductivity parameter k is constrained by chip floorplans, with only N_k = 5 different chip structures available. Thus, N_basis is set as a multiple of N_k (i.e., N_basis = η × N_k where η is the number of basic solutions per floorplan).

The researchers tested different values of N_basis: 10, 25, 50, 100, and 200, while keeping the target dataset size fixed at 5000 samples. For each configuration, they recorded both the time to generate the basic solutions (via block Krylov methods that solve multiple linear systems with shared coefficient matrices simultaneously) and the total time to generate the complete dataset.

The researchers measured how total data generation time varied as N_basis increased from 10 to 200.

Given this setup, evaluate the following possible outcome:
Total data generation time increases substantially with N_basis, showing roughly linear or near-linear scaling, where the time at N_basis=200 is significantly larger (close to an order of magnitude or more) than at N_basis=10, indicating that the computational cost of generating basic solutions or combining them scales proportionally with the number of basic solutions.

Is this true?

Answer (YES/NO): YES